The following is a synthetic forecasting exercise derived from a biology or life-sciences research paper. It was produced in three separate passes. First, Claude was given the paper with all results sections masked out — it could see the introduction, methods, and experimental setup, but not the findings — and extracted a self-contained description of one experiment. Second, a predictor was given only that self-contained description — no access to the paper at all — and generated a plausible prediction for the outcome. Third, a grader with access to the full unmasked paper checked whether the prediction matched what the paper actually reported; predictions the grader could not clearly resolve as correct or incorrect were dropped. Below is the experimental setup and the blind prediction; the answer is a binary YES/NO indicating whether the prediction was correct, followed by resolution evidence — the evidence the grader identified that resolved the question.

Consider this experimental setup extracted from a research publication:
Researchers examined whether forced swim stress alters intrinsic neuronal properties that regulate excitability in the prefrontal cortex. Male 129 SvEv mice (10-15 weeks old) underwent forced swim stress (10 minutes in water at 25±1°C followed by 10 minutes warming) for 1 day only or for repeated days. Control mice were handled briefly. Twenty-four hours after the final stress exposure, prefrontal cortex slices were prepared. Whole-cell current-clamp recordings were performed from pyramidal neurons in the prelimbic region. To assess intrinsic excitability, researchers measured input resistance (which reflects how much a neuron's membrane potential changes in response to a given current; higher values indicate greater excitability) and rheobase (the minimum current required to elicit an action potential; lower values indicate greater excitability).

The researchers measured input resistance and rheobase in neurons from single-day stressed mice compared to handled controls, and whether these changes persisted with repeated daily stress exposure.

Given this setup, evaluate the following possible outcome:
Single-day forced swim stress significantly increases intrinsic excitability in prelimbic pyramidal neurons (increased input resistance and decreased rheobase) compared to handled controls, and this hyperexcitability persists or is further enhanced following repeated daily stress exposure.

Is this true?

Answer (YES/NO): NO